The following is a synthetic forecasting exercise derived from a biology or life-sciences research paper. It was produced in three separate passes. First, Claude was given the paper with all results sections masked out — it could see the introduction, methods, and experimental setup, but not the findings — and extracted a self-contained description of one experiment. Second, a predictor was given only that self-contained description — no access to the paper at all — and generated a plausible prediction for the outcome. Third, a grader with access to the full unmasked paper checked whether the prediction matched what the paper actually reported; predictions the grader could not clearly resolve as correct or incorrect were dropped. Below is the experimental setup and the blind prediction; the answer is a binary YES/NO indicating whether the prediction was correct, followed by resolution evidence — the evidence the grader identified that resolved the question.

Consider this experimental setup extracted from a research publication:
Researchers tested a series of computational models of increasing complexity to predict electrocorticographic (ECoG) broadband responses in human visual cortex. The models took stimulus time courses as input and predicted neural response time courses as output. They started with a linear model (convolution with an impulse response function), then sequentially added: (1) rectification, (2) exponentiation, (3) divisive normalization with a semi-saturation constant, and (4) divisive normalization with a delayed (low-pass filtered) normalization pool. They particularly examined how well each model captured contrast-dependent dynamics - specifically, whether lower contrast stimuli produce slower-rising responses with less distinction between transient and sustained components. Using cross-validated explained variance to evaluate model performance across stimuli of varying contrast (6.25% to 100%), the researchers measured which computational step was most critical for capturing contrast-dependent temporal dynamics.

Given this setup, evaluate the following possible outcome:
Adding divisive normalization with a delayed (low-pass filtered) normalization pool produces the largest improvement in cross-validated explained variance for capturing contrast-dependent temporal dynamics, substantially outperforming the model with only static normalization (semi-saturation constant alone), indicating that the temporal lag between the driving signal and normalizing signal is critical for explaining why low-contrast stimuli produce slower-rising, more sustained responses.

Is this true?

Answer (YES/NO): YES